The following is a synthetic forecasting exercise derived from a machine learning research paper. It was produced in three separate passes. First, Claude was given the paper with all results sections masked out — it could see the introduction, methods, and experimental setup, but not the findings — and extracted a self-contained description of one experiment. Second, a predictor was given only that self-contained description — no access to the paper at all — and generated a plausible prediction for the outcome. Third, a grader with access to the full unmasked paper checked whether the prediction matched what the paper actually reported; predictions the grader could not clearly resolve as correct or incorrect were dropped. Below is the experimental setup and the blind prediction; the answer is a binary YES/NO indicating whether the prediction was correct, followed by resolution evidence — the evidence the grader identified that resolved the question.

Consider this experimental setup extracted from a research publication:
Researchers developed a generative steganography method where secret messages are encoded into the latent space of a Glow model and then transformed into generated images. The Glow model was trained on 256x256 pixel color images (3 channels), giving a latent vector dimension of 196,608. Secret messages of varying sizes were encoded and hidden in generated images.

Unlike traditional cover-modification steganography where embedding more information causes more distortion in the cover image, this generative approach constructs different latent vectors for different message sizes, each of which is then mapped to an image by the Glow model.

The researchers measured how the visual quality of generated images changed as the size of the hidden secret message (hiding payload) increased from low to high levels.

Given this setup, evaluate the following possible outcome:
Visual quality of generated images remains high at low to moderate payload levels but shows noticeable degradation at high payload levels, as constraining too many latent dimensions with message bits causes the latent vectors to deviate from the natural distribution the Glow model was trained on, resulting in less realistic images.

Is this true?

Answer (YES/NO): NO